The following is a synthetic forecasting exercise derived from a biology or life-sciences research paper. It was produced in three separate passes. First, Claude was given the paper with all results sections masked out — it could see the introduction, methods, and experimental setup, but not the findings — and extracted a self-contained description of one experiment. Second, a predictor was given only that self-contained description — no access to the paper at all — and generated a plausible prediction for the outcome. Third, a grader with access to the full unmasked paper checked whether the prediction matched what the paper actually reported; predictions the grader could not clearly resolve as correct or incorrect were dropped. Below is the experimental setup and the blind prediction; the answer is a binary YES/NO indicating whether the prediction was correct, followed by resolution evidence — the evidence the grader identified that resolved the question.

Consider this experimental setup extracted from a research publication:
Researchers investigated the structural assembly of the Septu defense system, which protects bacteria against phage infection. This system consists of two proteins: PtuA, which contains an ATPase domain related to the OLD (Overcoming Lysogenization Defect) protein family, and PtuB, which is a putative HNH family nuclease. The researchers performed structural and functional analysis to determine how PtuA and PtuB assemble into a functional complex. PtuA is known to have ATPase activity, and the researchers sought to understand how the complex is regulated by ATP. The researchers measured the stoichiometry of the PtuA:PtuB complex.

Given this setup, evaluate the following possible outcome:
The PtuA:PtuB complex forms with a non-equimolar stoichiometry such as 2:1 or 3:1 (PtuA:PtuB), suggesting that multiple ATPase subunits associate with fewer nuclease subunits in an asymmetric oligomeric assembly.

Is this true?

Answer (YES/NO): YES